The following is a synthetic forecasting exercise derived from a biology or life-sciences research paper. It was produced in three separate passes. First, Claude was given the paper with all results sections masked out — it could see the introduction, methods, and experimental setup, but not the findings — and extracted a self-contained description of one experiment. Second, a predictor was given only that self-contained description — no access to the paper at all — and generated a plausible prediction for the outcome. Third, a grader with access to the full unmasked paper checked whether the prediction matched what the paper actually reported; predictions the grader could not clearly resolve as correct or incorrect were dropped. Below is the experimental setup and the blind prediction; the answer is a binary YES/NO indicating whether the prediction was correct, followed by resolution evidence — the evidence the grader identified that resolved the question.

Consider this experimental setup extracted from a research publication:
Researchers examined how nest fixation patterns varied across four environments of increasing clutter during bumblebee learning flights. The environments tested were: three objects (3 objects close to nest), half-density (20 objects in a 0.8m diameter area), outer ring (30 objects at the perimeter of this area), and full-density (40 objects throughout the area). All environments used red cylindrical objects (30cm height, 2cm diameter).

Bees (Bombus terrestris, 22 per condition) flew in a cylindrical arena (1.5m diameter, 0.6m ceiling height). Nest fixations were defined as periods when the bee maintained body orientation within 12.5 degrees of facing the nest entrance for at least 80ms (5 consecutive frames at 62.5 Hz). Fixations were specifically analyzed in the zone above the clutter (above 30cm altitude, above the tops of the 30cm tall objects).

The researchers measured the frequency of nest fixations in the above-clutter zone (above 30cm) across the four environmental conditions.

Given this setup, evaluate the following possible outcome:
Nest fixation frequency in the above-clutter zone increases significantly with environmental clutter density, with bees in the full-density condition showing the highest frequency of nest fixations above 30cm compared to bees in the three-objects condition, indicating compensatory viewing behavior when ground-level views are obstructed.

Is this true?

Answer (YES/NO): NO